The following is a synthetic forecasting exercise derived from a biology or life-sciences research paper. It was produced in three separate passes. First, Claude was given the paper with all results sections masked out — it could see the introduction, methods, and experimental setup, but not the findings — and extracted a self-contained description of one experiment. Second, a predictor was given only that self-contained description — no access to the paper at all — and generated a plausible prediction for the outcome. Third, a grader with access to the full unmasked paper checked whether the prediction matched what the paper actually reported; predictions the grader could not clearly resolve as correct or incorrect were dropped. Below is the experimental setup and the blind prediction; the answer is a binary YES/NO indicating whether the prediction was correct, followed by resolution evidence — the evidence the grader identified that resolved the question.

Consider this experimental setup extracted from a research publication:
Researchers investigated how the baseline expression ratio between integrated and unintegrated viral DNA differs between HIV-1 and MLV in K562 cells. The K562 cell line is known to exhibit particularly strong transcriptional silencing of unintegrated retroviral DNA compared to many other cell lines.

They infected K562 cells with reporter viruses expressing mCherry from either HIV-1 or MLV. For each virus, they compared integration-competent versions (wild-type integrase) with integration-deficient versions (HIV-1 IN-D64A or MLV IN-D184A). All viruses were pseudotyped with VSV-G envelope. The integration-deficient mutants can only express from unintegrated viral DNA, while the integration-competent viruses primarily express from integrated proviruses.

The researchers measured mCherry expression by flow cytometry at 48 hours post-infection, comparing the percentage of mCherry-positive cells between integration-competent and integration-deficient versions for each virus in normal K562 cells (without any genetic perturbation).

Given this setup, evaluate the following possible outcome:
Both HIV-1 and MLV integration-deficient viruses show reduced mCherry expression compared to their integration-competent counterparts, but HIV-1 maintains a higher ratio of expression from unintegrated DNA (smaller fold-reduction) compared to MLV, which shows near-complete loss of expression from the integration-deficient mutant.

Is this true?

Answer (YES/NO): YES